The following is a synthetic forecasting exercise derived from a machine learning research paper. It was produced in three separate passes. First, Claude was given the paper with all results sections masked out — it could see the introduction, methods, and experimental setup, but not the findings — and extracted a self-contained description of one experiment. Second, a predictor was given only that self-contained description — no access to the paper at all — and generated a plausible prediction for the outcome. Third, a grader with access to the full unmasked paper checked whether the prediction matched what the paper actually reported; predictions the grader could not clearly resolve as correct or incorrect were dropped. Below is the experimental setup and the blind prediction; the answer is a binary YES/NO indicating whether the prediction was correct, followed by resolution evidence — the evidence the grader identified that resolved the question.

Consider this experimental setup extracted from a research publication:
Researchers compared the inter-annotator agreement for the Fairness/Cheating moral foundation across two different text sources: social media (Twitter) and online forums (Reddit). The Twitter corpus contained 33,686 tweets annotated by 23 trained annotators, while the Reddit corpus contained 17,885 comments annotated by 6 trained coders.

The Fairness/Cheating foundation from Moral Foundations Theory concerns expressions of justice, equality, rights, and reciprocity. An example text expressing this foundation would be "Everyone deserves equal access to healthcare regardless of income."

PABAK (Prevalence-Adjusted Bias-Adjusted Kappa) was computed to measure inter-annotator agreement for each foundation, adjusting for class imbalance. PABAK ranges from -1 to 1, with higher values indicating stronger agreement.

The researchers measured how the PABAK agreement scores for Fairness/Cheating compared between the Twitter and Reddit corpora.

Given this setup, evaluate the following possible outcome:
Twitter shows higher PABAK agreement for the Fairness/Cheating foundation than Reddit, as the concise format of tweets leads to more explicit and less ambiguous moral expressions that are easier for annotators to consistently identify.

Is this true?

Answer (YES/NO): NO